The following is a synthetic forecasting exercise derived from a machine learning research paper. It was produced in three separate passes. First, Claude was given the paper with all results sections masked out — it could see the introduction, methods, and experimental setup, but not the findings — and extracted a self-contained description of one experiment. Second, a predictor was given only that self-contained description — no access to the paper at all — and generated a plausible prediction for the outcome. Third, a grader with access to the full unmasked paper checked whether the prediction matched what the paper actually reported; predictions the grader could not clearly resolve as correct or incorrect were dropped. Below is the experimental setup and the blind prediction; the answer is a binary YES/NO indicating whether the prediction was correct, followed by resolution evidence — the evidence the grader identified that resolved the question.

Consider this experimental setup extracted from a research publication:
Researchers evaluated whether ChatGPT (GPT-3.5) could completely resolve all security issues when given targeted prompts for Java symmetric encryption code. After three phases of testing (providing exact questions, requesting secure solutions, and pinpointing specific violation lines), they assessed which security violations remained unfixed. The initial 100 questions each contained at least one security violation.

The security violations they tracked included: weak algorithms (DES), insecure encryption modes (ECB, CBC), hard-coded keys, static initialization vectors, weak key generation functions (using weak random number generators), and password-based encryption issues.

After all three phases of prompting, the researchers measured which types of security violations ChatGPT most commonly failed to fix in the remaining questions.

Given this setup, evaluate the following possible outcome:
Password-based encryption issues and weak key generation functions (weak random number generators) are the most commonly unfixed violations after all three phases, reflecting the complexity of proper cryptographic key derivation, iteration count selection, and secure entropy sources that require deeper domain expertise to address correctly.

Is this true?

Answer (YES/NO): NO